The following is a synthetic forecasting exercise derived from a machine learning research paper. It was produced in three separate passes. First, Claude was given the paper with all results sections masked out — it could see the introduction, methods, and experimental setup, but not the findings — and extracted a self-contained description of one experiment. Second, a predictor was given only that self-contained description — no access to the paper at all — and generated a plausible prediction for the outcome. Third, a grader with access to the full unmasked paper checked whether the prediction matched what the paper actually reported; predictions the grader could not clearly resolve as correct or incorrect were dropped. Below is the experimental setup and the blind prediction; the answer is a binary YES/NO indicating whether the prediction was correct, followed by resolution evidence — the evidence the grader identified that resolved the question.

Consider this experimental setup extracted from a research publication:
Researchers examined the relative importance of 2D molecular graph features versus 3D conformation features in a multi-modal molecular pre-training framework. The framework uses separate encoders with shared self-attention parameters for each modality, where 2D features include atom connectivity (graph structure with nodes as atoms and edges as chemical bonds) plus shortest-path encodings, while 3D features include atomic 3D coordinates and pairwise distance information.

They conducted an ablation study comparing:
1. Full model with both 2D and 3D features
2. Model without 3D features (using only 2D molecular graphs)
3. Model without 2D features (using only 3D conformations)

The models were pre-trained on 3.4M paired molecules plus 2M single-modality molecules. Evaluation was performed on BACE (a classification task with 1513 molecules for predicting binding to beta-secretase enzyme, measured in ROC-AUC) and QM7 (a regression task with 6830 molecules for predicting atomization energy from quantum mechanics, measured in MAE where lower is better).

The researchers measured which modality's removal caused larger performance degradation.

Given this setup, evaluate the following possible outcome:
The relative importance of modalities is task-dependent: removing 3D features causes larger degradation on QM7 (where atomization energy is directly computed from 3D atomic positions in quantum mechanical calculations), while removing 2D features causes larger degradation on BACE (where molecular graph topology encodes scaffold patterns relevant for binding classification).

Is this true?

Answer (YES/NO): NO